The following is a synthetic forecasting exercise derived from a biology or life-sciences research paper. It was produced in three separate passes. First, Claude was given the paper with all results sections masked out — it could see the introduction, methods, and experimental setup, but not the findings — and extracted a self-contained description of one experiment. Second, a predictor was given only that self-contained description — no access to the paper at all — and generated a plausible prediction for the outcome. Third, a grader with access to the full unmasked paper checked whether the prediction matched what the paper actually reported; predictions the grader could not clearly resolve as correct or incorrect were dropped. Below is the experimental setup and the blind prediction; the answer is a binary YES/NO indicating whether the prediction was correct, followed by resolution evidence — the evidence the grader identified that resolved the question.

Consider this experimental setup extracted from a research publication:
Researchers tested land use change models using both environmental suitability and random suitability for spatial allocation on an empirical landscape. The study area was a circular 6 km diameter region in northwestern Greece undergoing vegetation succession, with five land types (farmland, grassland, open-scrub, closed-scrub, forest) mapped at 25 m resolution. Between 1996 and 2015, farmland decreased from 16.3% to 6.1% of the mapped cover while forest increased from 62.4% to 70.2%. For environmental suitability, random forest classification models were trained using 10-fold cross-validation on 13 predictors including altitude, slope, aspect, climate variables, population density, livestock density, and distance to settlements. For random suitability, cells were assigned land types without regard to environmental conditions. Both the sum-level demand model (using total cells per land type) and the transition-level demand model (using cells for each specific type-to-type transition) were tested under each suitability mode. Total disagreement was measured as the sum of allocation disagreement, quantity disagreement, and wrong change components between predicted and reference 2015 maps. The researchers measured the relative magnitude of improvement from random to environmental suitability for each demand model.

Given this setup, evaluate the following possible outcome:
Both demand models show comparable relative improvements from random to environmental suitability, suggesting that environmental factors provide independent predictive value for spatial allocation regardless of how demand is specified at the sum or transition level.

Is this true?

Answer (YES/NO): NO